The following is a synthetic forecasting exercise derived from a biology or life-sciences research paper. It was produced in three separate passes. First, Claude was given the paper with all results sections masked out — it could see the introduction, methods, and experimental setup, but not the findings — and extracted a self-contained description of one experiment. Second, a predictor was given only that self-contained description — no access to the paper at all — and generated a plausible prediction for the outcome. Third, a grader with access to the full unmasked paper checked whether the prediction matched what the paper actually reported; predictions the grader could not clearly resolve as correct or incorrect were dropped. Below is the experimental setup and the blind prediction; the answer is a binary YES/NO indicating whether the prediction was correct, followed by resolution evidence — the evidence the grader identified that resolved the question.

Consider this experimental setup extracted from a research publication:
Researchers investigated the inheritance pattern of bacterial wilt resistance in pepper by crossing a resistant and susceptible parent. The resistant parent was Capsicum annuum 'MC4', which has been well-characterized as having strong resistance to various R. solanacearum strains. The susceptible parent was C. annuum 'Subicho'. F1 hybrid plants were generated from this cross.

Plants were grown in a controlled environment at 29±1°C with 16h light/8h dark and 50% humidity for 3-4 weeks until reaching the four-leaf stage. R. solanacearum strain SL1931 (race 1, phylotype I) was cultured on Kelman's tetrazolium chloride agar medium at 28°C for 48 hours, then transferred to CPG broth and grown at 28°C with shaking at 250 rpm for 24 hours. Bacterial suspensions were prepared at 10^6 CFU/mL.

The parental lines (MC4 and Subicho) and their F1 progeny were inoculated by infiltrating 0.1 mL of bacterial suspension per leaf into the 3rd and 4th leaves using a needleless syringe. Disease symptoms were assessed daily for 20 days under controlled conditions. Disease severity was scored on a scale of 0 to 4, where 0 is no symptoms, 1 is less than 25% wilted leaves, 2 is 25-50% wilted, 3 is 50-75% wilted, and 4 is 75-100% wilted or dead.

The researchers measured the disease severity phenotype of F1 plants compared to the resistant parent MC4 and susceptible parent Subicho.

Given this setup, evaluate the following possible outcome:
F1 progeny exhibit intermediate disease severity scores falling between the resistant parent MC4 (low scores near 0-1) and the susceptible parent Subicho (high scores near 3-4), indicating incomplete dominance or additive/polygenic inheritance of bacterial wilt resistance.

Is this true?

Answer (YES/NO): NO